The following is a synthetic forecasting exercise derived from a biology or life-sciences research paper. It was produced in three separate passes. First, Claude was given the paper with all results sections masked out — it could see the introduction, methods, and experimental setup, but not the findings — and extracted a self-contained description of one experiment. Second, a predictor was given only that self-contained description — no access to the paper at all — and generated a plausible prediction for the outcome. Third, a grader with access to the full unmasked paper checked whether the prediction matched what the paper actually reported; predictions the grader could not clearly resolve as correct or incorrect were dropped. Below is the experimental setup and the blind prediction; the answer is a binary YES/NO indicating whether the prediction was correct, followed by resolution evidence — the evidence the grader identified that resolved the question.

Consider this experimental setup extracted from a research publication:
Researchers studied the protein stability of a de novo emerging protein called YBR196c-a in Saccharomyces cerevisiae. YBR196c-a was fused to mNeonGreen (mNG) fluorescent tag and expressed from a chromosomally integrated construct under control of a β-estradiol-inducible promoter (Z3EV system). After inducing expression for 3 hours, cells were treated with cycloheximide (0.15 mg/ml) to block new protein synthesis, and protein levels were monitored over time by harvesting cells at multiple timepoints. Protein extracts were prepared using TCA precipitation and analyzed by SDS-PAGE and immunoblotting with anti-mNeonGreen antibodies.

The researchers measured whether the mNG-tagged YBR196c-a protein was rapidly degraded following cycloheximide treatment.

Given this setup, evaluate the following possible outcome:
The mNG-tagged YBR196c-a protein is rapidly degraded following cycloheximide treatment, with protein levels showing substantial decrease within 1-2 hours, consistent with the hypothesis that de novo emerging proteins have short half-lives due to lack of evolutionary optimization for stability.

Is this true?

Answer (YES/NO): YES